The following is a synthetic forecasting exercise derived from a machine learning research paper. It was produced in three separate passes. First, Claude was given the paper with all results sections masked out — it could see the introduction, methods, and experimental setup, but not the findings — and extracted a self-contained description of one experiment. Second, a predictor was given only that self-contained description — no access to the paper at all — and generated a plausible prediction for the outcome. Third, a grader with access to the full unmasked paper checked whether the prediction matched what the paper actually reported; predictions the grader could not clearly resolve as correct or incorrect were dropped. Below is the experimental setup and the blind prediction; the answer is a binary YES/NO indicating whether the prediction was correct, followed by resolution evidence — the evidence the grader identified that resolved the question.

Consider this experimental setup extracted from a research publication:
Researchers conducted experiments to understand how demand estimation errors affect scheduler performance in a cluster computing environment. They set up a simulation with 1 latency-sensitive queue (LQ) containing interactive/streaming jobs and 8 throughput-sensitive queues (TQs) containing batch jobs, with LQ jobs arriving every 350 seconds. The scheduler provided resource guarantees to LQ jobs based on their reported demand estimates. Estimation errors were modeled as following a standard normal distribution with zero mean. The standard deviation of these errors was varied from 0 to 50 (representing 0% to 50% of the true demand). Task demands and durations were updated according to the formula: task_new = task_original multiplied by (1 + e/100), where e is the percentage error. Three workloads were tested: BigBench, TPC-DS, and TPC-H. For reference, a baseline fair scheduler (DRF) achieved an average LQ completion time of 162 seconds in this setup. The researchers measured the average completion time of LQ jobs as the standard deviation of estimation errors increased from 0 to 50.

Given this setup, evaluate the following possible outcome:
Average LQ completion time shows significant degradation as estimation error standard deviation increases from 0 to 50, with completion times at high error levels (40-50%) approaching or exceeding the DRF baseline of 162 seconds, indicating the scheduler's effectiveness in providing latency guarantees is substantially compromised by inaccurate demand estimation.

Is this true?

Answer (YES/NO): NO